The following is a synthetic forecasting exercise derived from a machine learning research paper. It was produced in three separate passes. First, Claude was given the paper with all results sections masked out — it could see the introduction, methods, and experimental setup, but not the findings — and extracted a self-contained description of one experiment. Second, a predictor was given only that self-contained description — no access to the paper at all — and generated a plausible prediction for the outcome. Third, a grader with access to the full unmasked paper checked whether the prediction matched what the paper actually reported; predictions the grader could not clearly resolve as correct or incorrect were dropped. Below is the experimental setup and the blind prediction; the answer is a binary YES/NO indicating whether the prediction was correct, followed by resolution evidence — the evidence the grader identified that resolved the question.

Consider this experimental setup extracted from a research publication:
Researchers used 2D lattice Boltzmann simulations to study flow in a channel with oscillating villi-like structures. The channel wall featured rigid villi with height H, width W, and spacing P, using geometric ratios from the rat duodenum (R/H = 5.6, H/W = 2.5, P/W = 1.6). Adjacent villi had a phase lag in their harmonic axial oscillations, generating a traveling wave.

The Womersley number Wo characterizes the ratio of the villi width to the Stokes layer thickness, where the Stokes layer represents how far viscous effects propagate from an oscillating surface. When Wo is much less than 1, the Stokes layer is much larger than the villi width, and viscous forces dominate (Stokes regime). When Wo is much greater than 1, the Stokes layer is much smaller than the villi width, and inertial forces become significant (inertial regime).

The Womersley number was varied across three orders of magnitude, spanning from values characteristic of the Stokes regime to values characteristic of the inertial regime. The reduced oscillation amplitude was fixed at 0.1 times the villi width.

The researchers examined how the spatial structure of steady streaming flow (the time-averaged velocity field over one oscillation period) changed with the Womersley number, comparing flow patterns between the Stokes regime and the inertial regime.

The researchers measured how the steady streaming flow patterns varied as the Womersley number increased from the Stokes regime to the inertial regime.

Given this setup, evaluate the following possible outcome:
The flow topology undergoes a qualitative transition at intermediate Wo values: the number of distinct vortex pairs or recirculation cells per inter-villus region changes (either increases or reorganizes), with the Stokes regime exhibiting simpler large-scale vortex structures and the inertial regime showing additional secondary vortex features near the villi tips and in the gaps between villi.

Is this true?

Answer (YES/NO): NO